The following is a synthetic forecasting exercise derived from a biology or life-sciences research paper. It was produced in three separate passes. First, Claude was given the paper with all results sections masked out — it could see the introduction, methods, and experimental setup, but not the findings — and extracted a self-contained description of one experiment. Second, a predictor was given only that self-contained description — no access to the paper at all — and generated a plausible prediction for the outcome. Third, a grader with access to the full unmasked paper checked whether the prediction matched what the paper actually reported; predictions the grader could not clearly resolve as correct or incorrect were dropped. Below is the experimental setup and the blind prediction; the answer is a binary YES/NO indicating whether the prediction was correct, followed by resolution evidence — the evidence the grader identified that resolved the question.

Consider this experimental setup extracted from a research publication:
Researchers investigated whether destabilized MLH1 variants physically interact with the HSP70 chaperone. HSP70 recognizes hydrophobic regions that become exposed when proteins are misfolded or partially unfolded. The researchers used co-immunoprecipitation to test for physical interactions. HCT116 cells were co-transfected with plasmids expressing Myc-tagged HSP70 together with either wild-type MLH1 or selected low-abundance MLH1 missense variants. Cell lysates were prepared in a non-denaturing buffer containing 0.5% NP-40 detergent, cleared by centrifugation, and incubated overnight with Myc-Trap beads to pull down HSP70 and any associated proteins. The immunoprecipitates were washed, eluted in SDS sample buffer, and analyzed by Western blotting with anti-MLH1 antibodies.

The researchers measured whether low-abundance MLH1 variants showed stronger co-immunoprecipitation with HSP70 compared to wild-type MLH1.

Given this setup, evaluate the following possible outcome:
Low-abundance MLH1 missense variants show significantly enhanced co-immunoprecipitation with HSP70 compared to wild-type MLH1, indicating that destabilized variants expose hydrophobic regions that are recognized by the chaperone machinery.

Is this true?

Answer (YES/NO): YES